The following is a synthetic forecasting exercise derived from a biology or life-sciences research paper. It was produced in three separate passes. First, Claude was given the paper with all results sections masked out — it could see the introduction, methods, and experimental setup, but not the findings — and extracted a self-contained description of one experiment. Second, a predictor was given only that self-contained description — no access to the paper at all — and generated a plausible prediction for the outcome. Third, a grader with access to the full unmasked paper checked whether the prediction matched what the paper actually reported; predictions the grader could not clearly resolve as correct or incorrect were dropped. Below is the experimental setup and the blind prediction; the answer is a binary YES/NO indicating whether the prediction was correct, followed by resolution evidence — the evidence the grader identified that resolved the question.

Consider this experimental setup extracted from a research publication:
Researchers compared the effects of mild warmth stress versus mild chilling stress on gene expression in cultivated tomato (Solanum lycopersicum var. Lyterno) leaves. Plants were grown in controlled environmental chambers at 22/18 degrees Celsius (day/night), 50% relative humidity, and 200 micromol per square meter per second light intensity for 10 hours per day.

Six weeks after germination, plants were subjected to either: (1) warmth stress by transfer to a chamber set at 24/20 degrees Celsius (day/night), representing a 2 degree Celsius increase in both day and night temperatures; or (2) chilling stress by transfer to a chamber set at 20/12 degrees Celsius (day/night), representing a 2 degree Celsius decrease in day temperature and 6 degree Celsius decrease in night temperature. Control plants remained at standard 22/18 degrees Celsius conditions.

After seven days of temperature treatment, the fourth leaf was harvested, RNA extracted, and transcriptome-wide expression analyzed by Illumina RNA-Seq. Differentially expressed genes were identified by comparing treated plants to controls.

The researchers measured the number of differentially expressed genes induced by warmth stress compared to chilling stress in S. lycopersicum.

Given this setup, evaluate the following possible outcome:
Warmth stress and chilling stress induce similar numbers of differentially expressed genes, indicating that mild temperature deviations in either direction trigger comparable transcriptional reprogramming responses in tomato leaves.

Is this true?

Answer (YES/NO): NO